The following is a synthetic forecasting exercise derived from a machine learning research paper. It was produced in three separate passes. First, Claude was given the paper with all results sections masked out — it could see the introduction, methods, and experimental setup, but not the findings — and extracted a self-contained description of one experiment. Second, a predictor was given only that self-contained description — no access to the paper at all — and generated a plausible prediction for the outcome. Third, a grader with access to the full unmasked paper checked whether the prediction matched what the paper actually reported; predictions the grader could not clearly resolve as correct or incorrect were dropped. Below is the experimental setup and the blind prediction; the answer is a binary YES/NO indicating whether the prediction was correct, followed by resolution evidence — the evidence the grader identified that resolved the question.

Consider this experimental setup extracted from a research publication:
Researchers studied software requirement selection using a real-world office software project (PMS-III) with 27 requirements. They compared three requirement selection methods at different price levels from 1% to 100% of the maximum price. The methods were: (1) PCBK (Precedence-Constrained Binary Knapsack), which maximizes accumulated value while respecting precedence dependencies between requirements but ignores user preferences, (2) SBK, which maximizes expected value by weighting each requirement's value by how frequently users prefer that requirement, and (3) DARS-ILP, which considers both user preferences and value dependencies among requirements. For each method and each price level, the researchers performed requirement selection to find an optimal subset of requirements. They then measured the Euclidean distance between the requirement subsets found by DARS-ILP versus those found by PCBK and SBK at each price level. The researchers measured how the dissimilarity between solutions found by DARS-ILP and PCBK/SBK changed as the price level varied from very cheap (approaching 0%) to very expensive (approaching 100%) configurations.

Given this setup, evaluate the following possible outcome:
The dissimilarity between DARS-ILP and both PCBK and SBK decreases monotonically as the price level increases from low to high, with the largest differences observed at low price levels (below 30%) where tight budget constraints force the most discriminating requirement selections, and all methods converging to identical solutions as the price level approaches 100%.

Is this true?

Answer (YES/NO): NO